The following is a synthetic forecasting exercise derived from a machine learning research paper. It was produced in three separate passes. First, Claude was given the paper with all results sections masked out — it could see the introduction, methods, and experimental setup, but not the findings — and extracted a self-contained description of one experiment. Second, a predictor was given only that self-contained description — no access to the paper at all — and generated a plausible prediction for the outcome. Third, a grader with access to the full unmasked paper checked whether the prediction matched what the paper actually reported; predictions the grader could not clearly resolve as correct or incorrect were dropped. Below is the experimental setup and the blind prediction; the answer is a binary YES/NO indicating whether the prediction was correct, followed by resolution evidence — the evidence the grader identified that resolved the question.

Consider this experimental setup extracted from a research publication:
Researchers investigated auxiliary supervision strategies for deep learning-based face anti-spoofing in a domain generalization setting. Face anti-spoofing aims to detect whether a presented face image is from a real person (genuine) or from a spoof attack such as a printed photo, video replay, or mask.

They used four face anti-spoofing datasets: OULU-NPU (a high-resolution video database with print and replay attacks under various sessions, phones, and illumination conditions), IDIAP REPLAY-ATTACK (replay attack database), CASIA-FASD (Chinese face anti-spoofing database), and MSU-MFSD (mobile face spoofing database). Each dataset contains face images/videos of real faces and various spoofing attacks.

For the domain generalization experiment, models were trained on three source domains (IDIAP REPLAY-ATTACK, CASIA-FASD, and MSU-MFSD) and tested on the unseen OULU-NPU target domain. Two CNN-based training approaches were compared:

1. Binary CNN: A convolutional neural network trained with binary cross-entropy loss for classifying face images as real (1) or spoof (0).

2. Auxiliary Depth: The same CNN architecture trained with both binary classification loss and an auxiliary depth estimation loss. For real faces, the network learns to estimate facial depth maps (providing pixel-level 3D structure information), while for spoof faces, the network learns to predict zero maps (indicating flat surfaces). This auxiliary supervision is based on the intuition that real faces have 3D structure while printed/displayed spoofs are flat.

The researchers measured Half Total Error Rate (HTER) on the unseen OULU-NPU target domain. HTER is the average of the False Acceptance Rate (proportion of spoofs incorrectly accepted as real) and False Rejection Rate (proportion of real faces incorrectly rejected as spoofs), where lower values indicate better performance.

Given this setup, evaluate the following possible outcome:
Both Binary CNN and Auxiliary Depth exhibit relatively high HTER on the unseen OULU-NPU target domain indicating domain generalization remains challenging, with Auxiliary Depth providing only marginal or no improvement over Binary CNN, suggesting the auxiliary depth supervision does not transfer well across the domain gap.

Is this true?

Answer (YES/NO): YES